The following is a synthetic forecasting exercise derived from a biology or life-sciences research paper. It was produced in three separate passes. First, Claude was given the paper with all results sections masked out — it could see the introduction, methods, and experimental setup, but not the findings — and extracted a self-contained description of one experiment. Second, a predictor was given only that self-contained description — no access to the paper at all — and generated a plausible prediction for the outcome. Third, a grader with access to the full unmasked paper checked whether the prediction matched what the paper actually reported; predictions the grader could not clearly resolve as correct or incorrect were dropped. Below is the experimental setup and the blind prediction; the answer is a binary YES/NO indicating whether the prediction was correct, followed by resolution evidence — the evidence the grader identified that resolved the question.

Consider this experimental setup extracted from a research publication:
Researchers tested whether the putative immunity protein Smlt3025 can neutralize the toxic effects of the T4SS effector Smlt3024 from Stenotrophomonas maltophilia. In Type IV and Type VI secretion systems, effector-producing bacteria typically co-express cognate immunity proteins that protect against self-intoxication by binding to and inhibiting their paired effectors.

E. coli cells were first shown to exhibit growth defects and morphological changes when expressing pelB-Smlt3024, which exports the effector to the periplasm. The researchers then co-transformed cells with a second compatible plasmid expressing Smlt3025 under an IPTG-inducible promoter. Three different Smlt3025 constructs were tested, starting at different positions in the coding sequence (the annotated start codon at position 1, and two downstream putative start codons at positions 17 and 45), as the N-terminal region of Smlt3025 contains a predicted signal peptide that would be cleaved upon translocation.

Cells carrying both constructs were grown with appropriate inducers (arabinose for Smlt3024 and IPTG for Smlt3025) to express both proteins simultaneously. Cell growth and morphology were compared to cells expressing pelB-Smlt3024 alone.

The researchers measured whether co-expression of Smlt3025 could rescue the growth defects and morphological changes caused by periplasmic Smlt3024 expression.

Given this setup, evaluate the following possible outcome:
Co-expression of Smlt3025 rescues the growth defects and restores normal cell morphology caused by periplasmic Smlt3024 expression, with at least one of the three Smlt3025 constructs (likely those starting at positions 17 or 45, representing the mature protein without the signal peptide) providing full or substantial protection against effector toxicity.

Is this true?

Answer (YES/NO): YES